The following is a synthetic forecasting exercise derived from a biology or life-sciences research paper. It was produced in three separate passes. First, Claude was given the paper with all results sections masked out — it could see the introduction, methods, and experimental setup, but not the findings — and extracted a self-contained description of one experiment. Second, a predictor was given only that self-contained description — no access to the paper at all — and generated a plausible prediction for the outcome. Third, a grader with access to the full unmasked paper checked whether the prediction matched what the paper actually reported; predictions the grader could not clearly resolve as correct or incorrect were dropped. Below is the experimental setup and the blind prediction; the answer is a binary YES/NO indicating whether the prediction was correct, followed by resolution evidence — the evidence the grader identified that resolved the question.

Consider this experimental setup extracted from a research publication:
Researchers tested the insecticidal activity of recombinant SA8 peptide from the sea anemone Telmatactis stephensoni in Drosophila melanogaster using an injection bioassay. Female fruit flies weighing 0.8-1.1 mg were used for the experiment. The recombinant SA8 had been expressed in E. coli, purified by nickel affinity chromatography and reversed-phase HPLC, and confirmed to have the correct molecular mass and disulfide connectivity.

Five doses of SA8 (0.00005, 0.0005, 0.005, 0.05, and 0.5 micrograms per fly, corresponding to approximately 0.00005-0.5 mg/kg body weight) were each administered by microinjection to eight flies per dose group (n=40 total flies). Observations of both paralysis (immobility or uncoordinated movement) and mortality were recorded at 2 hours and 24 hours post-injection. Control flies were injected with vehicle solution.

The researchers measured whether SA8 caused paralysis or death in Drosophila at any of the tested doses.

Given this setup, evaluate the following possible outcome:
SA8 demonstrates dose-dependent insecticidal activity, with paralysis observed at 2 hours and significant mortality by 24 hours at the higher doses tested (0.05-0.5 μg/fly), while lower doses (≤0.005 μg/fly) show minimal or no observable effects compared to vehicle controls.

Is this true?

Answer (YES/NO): NO